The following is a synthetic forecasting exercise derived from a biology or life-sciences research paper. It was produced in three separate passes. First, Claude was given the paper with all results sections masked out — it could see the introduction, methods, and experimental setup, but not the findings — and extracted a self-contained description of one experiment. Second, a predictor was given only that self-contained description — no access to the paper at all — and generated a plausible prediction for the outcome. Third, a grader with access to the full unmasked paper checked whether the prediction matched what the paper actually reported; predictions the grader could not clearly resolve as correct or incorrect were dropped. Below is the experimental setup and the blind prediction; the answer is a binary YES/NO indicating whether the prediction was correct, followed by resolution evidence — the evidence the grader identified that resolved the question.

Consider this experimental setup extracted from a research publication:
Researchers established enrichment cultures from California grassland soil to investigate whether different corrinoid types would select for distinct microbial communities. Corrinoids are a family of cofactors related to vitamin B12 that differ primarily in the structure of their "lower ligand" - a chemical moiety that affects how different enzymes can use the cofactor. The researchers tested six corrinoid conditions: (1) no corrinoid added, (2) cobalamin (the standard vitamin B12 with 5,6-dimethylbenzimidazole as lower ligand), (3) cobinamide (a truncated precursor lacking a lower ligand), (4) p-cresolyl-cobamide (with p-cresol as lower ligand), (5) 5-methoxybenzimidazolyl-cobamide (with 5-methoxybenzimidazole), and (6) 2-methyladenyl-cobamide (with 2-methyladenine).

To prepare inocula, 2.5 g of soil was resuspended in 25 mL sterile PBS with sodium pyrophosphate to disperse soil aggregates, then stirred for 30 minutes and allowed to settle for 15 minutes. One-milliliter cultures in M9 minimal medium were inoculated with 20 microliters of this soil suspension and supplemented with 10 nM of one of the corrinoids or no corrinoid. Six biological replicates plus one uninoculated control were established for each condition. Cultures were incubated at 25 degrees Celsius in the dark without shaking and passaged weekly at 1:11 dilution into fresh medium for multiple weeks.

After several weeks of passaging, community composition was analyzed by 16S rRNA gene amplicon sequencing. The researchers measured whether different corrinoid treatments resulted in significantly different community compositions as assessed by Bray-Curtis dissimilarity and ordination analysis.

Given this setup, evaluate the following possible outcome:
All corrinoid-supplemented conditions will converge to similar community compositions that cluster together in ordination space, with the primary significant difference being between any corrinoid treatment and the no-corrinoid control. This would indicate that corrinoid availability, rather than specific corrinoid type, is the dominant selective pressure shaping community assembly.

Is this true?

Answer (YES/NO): NO